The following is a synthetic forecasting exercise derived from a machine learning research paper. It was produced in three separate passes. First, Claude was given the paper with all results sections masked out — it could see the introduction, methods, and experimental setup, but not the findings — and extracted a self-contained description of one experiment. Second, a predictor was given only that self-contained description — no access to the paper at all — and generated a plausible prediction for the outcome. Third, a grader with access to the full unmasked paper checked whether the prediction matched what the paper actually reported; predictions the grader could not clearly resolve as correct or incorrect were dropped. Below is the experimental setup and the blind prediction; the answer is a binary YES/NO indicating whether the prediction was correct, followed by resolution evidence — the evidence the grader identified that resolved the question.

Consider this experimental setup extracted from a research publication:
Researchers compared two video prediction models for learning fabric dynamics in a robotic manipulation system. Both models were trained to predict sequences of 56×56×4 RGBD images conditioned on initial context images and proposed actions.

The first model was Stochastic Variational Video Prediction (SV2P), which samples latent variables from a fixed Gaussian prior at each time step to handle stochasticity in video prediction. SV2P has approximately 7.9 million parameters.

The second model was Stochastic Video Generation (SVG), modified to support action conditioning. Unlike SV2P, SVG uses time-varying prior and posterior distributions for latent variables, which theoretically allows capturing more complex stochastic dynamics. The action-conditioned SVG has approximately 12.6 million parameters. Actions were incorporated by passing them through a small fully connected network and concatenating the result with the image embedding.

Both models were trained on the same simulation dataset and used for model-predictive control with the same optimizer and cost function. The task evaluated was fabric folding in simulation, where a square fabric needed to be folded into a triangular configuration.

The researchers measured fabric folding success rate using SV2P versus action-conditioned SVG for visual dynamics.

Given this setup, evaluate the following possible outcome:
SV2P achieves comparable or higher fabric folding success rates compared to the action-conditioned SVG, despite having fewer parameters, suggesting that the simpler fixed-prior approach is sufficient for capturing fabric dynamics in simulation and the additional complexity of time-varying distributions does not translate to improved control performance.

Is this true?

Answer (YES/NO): YES